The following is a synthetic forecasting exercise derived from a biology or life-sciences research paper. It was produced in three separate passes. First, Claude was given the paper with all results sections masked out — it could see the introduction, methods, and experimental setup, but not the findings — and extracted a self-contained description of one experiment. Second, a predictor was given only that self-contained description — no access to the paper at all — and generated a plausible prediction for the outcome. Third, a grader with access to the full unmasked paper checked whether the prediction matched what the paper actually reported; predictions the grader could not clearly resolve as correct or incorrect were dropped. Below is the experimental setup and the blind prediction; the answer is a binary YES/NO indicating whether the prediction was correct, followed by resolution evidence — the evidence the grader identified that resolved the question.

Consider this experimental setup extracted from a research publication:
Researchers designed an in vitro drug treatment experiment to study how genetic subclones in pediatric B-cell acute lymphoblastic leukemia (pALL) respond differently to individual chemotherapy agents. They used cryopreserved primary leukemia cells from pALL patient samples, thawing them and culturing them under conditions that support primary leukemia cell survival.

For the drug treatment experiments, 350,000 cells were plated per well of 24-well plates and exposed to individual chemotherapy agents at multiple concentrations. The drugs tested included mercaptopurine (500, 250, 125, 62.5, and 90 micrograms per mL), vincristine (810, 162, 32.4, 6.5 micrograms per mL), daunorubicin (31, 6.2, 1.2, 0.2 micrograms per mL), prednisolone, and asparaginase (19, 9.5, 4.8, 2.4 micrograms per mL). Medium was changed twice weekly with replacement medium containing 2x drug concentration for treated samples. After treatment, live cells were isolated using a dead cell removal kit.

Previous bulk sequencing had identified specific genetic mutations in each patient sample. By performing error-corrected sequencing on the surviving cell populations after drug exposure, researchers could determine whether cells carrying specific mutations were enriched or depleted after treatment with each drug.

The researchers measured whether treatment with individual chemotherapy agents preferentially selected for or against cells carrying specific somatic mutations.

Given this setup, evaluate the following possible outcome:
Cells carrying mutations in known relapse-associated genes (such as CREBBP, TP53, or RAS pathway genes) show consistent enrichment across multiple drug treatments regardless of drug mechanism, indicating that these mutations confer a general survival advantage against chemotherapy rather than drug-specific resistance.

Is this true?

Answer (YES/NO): NO